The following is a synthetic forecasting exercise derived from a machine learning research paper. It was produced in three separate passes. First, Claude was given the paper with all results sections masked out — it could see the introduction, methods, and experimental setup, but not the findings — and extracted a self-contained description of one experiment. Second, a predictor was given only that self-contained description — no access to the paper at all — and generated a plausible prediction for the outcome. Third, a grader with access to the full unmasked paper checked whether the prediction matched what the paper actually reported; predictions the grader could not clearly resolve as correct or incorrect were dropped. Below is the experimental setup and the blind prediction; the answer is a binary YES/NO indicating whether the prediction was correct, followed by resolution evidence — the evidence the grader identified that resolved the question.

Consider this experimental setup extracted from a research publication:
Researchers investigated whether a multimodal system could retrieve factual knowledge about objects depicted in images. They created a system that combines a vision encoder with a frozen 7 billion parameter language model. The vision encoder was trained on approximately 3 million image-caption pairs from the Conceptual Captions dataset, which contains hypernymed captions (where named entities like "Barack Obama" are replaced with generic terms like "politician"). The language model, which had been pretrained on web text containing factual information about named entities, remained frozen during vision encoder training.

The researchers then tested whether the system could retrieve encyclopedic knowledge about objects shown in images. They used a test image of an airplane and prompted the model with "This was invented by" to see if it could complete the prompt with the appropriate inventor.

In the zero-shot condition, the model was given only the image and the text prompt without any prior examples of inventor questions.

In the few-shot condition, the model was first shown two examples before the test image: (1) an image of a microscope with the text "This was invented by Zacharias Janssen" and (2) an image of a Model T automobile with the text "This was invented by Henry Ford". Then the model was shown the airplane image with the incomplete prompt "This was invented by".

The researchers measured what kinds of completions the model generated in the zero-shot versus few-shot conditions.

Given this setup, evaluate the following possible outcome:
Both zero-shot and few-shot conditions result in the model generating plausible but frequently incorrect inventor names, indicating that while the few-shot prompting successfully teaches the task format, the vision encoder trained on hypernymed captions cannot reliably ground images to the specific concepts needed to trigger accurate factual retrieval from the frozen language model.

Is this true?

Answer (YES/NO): NO